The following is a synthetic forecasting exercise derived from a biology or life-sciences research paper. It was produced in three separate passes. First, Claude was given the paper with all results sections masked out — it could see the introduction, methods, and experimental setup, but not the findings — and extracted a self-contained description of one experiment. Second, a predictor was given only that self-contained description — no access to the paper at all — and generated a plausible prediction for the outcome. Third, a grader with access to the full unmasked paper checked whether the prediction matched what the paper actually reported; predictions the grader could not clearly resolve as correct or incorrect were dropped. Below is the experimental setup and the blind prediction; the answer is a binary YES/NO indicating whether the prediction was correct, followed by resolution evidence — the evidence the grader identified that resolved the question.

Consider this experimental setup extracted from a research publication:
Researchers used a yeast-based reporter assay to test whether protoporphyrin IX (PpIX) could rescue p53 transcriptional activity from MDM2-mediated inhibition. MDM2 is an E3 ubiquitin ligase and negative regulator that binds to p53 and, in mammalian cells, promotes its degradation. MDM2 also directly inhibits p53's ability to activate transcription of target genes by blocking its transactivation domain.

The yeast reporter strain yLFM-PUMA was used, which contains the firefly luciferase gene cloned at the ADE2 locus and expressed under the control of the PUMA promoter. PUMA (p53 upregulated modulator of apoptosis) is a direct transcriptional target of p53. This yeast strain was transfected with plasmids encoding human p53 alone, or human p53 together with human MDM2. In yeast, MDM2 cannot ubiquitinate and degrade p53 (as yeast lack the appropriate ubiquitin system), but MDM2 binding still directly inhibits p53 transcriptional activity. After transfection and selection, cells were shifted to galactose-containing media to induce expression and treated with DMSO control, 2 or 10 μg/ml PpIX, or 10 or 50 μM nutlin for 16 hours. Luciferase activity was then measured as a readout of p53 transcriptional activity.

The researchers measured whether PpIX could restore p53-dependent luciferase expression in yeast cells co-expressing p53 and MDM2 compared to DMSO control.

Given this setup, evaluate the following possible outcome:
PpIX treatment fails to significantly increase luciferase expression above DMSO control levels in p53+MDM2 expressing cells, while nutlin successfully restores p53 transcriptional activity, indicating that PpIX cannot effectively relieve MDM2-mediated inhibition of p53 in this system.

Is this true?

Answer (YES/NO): NO